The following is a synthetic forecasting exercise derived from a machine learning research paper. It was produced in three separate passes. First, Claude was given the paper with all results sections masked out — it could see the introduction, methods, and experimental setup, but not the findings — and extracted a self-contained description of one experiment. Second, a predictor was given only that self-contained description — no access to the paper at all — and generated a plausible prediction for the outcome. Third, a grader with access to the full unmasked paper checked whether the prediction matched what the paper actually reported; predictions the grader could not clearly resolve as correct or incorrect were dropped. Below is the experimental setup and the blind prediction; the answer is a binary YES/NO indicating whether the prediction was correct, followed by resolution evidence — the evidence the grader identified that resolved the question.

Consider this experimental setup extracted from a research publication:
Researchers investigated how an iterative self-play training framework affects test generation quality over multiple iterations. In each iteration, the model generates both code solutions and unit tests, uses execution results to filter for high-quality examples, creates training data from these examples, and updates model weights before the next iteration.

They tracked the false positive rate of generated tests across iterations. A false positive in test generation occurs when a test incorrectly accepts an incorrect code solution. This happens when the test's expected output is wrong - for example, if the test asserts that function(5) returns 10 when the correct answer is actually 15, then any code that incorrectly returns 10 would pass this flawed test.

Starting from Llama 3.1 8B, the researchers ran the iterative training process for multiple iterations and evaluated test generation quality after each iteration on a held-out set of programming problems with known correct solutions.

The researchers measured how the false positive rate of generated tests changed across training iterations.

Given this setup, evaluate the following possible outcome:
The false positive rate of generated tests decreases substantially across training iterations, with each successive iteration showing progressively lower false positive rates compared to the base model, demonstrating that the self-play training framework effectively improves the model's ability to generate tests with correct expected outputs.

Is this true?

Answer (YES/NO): YES